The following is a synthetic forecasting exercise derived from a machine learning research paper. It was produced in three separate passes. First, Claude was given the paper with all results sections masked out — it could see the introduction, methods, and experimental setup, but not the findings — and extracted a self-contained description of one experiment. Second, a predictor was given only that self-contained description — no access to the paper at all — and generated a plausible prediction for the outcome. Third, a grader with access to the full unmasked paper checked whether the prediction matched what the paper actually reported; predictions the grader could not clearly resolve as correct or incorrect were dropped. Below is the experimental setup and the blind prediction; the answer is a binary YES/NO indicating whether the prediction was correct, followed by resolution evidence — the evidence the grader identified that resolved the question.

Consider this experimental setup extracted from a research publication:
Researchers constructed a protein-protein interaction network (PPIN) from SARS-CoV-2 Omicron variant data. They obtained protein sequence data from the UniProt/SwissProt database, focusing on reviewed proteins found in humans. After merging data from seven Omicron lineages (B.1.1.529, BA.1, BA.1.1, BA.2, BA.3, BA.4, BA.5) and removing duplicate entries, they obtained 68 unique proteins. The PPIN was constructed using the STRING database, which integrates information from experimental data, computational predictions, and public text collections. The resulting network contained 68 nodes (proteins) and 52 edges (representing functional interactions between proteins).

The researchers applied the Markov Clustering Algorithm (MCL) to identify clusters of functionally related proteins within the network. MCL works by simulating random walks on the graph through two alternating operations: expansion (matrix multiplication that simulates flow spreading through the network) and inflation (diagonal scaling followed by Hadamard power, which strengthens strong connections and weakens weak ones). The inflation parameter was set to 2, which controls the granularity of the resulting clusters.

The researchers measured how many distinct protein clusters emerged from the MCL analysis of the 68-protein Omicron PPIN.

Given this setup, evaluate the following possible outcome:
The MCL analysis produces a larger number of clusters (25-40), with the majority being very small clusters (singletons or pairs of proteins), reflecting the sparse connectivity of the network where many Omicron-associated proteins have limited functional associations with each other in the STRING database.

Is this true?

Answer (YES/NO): NO